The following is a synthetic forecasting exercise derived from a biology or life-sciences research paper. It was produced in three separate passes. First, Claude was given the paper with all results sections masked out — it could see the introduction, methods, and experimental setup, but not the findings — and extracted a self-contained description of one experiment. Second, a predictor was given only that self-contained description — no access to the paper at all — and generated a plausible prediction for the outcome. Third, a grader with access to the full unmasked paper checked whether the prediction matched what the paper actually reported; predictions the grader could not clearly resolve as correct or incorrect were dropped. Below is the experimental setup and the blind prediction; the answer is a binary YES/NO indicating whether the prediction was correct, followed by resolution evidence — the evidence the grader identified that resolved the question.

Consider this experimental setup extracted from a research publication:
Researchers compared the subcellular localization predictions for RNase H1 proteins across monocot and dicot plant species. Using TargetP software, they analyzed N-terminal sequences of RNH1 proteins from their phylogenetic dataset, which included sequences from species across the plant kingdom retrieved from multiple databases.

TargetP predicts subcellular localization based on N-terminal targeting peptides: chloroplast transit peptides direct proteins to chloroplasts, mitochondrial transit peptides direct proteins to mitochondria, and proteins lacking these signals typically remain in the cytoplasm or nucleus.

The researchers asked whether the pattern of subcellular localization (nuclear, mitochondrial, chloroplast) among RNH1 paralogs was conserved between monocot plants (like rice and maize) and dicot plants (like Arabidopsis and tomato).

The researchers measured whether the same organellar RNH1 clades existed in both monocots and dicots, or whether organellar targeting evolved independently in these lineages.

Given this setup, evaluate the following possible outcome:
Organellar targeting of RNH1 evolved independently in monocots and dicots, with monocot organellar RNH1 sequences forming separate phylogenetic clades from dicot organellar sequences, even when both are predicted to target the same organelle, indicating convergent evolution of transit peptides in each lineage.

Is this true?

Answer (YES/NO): YES